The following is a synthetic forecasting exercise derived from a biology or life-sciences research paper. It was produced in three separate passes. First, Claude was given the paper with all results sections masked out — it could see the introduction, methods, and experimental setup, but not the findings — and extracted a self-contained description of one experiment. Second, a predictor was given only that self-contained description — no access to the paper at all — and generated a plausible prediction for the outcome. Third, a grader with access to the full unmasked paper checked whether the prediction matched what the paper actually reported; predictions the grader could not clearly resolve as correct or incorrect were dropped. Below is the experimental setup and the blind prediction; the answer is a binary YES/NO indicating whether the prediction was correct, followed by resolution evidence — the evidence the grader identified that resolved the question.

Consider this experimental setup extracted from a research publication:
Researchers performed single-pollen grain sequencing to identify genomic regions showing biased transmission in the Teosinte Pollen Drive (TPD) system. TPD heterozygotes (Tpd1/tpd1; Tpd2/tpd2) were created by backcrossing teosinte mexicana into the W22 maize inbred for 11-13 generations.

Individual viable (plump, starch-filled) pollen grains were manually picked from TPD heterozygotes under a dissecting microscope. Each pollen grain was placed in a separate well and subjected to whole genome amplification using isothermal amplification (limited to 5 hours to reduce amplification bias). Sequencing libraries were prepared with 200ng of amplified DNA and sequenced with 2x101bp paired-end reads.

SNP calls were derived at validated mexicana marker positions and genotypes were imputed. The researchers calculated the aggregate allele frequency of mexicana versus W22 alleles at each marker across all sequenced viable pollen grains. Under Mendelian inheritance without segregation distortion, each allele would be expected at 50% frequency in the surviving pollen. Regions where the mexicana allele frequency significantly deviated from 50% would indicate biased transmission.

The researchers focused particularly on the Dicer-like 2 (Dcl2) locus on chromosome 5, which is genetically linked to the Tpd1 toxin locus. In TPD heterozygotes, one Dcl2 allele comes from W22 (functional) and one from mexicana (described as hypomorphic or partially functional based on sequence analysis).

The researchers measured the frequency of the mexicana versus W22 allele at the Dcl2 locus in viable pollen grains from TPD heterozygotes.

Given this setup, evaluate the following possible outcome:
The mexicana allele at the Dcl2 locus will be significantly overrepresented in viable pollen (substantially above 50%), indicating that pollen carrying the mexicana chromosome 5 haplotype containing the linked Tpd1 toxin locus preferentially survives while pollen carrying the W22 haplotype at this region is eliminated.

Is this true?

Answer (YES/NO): YES